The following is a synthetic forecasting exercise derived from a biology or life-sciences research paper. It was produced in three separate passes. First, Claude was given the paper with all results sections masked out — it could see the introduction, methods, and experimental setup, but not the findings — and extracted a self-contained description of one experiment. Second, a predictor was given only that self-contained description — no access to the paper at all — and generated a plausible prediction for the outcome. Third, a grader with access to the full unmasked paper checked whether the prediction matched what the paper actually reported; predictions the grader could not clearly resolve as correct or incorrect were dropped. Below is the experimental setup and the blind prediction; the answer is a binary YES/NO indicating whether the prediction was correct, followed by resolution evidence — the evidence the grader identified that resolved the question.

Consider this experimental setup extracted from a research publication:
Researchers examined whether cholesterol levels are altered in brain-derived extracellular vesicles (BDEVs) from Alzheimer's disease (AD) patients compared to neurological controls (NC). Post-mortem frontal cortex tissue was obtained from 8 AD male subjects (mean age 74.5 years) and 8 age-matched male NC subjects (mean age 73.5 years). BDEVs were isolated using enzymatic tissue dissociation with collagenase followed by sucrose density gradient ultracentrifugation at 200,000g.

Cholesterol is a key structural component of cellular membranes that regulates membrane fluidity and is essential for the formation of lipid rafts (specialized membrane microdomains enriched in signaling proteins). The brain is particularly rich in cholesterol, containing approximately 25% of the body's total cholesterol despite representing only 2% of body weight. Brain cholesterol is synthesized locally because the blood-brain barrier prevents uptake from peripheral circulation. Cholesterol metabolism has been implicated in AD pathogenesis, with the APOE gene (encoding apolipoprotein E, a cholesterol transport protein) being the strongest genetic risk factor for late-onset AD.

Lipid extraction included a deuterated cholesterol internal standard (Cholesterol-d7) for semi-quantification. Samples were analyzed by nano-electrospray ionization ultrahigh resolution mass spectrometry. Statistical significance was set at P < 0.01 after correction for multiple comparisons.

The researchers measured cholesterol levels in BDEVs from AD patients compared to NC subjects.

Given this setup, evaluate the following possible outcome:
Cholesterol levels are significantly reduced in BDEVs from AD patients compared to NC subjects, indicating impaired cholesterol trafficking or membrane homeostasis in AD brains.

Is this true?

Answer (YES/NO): NO